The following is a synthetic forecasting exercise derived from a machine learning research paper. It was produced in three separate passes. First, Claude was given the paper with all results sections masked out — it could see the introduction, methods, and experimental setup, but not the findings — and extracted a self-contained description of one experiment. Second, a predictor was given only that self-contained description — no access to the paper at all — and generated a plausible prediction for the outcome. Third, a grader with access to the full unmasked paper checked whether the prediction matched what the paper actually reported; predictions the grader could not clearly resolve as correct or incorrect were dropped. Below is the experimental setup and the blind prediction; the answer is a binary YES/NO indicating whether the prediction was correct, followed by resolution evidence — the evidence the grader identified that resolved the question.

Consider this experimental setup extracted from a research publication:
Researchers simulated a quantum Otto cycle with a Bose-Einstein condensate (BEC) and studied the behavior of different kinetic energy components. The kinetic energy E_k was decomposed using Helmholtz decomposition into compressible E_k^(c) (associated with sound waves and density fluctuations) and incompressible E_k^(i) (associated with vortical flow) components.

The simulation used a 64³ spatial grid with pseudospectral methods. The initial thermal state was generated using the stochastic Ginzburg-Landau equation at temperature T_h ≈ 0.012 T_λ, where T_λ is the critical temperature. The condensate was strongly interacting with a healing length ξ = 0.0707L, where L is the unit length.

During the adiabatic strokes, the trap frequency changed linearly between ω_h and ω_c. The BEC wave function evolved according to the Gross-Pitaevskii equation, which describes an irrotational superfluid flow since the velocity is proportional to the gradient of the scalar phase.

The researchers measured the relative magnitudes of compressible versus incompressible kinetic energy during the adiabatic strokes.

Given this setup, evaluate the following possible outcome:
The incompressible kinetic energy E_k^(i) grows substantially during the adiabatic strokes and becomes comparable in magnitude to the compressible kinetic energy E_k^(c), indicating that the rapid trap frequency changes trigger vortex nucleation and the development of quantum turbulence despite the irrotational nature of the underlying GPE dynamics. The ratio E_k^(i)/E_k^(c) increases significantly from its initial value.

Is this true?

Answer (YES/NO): NO